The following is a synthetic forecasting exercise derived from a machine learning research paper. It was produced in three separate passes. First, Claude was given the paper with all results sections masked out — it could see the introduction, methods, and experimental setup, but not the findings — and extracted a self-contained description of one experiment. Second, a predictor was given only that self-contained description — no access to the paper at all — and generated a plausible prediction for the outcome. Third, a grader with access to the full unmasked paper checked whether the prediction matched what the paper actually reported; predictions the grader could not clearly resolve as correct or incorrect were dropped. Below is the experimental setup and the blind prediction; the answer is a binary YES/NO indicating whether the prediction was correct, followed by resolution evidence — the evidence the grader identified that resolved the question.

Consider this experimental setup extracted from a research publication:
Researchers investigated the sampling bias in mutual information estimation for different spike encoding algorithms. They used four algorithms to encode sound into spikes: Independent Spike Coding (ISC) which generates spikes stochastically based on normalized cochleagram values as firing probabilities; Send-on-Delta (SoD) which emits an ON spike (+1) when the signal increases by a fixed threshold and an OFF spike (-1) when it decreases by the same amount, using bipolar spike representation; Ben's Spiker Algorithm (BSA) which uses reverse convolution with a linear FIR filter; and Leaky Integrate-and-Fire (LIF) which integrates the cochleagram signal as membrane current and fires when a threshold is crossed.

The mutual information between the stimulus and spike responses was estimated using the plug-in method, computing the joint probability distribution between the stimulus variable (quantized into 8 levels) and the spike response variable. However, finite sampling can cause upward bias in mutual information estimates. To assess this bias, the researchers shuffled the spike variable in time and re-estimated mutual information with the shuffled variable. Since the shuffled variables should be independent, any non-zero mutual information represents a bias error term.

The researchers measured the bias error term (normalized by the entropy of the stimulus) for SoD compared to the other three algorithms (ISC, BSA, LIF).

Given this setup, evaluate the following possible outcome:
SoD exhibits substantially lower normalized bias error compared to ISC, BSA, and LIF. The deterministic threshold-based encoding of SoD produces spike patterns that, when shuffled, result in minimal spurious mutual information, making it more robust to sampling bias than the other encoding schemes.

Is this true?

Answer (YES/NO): NO